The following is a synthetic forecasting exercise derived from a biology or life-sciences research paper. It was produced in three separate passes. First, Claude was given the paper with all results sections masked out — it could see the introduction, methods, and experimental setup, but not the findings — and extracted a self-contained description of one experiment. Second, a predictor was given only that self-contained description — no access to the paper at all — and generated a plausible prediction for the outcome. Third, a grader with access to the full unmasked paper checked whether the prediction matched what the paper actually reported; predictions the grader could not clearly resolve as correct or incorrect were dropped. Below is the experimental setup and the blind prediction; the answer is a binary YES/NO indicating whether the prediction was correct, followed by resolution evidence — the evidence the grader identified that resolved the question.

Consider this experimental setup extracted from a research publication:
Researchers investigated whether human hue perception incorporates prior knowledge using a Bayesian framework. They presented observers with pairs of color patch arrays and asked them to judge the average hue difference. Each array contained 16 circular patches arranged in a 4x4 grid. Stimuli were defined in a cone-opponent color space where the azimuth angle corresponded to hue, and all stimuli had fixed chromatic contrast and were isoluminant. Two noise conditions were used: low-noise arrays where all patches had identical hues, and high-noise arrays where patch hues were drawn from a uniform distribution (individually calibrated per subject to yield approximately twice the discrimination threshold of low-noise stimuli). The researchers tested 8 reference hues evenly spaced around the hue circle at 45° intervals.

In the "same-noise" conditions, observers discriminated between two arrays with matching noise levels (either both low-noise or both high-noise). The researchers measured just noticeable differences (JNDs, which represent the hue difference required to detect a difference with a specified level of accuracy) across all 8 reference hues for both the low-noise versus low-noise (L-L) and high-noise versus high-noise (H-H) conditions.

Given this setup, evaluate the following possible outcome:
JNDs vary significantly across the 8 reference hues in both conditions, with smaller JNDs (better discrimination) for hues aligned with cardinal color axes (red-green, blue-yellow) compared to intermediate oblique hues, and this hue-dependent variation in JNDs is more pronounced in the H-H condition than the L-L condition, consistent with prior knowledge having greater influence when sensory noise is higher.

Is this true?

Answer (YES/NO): NO